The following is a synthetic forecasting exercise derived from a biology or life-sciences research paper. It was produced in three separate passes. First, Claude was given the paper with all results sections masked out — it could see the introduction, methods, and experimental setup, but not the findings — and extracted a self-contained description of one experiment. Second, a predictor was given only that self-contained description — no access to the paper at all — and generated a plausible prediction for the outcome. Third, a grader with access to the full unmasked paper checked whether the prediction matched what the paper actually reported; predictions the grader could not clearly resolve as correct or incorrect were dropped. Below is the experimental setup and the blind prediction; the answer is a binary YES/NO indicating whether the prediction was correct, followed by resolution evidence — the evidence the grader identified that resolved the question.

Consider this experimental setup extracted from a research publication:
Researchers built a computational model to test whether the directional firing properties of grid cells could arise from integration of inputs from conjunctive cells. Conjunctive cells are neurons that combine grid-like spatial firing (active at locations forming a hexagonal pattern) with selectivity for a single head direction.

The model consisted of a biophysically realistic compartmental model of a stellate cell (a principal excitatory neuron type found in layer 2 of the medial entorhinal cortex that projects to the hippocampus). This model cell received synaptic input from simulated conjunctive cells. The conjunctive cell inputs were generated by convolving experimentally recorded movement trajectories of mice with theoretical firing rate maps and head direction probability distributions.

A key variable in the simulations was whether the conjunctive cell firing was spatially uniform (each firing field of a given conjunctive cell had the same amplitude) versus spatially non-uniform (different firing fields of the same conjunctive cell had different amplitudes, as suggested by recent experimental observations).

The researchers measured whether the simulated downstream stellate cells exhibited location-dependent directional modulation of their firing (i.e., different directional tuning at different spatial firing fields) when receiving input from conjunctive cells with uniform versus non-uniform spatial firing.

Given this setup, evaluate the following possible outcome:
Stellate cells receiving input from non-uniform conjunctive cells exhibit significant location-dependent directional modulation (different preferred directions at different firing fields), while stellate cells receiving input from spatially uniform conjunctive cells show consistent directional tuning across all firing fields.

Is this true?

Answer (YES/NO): NO